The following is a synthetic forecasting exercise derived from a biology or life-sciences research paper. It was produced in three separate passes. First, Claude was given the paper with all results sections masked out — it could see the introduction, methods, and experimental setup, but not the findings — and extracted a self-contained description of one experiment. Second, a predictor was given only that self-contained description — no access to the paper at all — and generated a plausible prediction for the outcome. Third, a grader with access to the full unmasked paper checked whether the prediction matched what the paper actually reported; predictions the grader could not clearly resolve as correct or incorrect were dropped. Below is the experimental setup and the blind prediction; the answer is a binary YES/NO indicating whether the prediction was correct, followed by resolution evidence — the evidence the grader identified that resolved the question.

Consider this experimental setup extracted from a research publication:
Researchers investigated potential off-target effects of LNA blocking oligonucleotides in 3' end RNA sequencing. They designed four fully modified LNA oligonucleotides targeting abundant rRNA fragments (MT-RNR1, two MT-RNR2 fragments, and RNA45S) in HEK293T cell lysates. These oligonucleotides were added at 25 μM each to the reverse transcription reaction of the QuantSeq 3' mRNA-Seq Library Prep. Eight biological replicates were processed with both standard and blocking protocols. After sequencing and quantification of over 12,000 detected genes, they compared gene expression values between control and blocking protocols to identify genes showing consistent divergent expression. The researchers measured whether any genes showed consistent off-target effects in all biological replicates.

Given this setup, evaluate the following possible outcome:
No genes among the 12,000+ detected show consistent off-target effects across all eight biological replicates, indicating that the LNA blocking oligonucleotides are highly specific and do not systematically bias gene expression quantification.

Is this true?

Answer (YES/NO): NO